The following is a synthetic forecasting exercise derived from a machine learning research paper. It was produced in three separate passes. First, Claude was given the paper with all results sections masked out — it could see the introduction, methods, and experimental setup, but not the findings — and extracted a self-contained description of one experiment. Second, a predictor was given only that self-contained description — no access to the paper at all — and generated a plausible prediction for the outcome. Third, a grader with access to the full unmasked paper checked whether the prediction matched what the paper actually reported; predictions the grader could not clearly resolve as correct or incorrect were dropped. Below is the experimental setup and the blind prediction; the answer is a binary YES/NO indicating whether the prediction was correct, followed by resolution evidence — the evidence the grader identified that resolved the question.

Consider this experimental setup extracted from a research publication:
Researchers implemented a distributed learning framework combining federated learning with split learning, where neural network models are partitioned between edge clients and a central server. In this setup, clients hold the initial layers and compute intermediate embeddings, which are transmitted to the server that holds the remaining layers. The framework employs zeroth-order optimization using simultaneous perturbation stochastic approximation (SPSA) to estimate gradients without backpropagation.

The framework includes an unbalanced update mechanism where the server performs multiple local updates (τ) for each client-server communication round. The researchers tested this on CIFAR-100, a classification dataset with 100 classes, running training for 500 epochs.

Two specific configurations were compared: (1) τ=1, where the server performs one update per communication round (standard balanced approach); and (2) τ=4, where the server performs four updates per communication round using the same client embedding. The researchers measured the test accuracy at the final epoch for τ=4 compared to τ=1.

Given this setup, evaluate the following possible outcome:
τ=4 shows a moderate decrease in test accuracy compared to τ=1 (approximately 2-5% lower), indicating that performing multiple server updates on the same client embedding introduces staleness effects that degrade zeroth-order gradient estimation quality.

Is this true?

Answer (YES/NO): NO